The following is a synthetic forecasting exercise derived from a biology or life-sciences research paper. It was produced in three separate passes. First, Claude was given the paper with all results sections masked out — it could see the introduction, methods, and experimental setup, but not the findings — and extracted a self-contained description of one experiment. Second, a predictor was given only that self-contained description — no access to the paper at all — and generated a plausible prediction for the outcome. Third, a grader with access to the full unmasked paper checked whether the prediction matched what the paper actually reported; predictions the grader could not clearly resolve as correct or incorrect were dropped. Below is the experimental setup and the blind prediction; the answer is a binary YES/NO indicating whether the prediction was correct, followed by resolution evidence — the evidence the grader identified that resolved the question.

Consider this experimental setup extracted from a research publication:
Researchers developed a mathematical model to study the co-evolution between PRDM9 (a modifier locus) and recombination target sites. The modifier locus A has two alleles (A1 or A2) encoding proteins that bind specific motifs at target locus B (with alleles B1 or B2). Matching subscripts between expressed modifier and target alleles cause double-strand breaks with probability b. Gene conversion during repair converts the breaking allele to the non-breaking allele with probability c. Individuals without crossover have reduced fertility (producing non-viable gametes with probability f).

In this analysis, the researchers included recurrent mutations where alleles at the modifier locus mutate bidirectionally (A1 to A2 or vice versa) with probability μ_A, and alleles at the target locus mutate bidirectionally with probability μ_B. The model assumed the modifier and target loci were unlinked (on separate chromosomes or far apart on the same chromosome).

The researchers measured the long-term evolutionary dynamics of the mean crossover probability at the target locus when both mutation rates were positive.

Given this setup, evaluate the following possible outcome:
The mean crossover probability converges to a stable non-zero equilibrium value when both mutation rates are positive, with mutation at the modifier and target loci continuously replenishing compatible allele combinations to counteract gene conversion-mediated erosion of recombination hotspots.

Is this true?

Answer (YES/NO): NO